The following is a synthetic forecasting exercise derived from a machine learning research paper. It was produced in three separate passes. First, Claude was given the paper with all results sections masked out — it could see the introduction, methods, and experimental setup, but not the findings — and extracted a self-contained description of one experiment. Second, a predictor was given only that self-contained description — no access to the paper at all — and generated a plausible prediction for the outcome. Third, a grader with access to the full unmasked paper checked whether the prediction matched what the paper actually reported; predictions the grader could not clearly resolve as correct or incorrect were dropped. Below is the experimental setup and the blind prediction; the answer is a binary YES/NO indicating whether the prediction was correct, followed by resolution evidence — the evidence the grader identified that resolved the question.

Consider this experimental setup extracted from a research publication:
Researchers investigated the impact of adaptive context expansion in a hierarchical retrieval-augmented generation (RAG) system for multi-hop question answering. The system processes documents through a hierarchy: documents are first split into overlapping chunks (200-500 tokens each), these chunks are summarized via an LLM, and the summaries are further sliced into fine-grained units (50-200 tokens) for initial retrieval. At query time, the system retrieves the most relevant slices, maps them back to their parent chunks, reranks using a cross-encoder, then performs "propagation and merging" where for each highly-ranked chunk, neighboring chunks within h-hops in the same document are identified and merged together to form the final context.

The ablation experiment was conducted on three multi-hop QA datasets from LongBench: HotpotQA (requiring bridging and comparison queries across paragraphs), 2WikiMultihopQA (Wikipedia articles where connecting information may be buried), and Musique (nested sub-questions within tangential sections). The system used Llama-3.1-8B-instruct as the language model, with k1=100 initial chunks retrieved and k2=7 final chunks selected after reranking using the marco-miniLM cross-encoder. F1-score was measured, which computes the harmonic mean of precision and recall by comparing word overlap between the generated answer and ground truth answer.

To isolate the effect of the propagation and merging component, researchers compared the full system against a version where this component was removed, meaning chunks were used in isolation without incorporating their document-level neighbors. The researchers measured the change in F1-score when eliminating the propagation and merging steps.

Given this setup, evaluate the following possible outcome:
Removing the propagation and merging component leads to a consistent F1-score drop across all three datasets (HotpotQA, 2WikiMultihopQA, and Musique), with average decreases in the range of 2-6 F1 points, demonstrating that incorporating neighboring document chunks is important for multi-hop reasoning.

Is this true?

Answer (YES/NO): YES